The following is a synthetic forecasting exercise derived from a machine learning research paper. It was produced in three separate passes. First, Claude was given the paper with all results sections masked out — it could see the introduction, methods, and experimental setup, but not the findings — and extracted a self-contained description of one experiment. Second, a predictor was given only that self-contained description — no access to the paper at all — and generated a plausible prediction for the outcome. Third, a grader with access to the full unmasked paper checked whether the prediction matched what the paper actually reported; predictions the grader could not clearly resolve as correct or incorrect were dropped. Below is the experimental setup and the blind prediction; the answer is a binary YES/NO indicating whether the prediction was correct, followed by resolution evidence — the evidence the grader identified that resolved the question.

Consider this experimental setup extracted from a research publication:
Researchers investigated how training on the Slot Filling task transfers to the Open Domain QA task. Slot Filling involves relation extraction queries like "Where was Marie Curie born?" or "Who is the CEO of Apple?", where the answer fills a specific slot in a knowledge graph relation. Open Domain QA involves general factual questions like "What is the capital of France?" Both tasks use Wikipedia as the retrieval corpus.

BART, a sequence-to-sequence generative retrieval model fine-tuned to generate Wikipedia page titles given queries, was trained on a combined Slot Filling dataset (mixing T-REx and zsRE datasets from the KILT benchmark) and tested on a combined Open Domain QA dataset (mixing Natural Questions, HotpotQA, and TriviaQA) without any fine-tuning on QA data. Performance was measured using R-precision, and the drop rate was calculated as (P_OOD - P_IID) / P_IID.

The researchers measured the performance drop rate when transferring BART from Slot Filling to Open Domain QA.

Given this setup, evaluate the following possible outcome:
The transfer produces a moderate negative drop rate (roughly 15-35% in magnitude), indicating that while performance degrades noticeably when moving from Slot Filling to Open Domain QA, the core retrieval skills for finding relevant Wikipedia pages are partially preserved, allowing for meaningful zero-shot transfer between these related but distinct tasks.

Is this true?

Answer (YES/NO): NO